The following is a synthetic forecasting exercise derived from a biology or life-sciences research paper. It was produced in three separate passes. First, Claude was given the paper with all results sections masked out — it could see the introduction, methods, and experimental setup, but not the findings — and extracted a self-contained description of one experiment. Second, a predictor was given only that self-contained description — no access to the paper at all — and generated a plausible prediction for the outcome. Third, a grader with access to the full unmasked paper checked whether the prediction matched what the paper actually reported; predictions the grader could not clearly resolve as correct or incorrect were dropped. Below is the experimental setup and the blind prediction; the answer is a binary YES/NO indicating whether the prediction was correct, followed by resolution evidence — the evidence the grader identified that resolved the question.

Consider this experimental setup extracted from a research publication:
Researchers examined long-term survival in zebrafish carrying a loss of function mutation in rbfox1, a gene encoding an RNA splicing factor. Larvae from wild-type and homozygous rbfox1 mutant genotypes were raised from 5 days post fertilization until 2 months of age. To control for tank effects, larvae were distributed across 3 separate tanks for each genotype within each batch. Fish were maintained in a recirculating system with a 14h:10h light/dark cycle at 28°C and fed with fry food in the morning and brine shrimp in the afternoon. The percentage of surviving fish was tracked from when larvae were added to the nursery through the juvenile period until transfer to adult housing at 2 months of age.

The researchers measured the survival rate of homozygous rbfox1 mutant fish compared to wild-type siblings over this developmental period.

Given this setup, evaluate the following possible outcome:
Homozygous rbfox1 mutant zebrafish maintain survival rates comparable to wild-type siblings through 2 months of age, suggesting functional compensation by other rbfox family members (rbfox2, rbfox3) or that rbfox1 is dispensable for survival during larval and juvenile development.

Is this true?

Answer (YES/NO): NO